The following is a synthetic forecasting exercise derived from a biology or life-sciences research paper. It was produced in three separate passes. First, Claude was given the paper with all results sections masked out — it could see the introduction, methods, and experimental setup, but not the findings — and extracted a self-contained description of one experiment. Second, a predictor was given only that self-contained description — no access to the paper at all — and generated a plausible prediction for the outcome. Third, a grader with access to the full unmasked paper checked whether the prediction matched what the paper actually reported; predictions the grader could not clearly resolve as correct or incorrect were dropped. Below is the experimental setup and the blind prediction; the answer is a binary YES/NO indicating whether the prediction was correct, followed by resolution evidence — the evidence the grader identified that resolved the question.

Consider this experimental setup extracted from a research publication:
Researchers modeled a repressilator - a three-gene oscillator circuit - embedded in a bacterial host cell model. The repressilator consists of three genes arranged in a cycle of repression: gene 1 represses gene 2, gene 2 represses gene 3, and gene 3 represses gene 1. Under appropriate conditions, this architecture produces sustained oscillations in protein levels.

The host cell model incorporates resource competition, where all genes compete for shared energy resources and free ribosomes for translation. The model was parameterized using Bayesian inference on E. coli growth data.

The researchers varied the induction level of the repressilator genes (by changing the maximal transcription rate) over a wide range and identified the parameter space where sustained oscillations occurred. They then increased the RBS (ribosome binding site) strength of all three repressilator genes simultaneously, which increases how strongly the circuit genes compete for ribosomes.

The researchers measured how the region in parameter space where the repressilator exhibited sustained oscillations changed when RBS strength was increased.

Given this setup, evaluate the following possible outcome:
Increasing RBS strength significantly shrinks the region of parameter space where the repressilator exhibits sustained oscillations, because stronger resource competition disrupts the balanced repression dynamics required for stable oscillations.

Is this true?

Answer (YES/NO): YES